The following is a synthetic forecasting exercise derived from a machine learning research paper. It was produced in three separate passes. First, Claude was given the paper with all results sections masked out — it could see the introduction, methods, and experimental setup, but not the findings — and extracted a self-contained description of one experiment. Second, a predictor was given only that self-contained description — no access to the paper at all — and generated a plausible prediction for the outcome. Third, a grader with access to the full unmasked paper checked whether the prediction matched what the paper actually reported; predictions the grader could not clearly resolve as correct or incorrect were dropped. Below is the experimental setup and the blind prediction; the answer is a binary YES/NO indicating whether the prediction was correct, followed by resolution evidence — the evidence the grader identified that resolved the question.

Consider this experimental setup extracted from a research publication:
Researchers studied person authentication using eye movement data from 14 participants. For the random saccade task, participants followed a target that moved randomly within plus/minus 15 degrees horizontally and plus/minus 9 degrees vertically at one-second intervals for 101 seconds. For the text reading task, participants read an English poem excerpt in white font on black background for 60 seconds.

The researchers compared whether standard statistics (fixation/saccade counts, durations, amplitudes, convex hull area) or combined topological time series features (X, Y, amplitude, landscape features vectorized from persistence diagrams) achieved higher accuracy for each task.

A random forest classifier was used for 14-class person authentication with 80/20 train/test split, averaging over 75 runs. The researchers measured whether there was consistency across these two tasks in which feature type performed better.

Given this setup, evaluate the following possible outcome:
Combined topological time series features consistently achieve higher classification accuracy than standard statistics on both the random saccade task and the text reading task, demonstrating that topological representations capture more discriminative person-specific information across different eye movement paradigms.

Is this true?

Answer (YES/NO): NO